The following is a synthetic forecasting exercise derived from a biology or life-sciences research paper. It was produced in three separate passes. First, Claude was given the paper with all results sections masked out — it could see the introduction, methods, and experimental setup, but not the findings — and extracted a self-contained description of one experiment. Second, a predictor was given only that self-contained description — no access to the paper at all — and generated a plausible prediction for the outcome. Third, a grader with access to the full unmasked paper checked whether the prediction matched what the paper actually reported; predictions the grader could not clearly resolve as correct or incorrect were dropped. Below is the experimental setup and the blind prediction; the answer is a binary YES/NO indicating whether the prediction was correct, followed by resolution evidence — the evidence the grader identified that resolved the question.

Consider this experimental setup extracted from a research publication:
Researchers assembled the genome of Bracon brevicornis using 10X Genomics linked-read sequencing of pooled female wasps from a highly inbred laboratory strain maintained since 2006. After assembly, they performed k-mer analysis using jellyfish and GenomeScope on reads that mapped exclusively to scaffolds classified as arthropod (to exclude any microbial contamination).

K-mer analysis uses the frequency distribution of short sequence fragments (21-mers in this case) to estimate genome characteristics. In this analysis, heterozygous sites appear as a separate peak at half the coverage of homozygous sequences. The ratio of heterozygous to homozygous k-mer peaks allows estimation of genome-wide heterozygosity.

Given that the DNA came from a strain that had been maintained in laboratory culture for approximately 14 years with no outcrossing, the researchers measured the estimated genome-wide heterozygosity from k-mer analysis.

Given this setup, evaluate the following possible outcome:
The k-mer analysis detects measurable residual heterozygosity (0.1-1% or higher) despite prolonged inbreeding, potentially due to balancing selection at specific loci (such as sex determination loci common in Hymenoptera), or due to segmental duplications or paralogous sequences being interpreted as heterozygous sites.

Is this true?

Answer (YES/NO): YES